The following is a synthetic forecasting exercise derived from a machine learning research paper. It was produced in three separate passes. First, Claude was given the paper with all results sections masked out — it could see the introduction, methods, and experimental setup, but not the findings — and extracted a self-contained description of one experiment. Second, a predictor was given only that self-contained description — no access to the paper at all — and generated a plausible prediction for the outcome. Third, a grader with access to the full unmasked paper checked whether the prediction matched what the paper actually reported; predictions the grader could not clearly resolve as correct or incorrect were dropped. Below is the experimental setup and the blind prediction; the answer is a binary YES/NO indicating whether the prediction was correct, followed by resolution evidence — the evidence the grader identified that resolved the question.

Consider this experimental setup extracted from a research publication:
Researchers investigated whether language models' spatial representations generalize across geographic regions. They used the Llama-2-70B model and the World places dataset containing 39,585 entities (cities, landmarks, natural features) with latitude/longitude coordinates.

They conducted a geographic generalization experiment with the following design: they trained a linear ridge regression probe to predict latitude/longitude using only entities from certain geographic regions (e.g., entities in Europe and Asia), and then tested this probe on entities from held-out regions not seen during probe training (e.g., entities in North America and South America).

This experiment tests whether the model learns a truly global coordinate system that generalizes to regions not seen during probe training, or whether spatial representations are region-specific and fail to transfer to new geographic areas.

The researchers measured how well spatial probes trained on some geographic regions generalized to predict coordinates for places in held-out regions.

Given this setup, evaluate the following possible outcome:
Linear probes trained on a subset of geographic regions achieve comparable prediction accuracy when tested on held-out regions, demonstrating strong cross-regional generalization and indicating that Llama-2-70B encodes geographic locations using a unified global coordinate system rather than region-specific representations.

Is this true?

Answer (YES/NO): NO